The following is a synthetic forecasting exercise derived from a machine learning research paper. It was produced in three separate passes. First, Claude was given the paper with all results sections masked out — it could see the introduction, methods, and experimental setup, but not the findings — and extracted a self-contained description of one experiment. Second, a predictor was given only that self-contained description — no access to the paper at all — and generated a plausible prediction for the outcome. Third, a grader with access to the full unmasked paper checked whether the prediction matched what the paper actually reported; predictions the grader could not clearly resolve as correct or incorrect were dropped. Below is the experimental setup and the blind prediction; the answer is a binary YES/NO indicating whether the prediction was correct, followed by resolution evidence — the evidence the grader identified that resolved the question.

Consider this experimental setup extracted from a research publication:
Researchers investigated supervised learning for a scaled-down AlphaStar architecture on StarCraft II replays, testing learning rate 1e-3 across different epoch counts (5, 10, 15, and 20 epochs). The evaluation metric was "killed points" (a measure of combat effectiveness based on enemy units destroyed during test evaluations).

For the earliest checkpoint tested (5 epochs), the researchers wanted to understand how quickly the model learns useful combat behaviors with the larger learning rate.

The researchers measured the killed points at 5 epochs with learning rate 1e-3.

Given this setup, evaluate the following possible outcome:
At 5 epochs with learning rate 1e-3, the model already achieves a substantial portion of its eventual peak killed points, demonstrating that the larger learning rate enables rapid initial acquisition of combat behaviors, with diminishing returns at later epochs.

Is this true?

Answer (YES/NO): NO